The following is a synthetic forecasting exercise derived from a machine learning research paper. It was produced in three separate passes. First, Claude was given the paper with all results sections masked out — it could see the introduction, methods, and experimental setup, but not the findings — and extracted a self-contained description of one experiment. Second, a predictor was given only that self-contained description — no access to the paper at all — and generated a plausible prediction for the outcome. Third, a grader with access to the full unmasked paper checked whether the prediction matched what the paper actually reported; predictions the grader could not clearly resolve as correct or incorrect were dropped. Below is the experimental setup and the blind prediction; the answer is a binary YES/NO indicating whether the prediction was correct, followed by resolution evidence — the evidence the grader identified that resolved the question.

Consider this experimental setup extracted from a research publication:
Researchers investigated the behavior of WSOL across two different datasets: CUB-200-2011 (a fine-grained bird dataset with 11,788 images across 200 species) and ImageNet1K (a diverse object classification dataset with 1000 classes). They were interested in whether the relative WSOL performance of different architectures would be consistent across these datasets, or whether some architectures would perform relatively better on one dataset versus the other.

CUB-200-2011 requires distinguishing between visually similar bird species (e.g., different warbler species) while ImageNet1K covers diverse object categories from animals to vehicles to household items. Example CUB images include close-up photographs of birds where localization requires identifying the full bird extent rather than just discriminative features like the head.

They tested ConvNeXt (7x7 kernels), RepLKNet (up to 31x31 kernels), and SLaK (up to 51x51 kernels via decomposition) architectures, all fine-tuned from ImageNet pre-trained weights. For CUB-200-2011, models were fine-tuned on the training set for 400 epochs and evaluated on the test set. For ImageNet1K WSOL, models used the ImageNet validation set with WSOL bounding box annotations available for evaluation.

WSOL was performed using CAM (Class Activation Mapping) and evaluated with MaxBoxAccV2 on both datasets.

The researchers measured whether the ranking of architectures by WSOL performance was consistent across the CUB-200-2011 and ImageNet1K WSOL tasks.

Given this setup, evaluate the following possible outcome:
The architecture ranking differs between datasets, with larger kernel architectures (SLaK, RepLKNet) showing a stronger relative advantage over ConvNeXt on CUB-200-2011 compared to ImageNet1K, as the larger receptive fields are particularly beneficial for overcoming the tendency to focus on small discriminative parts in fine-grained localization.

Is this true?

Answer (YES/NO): NO